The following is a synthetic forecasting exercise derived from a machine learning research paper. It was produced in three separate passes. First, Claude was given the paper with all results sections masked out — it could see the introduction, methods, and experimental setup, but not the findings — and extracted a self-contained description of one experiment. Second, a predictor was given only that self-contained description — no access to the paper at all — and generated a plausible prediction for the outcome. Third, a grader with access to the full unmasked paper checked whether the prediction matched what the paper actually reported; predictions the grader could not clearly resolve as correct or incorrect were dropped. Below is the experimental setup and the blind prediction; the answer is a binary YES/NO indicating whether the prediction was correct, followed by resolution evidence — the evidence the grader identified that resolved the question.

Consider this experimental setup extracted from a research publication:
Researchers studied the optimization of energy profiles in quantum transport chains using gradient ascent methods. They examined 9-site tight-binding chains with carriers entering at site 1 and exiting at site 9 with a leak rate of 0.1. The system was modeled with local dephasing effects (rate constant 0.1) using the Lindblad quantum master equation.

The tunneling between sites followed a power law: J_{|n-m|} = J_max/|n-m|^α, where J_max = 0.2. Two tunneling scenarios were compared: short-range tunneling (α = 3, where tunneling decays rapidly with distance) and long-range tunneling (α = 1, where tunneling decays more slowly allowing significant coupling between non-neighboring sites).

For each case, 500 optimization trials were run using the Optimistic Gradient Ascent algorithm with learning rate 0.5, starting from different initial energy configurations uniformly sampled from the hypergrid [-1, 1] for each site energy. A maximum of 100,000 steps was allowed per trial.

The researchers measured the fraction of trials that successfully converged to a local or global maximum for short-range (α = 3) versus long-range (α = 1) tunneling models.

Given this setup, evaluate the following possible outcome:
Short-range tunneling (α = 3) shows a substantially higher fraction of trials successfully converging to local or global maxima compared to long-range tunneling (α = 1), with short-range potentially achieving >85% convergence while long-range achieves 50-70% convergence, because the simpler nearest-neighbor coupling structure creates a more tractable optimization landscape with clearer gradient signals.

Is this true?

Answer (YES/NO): NO